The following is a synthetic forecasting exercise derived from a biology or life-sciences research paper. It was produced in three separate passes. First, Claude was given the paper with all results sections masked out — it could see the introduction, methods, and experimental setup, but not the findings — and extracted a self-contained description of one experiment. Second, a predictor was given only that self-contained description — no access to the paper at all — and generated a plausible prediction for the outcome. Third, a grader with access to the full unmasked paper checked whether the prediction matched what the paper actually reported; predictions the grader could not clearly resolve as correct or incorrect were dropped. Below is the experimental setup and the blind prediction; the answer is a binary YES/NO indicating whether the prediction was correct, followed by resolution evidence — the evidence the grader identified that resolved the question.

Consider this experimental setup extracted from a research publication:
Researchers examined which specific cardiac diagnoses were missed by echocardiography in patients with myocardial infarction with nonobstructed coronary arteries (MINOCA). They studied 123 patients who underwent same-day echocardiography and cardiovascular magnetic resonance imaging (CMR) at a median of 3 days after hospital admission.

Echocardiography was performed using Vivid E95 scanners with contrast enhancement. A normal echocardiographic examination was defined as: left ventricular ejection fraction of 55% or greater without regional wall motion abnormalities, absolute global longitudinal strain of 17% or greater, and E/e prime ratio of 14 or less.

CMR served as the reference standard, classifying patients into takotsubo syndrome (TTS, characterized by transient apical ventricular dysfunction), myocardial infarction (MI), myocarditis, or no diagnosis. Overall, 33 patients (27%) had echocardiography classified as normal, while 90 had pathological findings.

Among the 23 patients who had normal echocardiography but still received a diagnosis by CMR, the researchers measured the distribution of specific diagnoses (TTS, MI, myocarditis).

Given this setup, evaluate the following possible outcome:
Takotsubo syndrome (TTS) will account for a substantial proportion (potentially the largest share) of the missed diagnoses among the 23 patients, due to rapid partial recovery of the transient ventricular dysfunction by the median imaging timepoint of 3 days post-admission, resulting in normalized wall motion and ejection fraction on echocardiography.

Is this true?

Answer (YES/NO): NO